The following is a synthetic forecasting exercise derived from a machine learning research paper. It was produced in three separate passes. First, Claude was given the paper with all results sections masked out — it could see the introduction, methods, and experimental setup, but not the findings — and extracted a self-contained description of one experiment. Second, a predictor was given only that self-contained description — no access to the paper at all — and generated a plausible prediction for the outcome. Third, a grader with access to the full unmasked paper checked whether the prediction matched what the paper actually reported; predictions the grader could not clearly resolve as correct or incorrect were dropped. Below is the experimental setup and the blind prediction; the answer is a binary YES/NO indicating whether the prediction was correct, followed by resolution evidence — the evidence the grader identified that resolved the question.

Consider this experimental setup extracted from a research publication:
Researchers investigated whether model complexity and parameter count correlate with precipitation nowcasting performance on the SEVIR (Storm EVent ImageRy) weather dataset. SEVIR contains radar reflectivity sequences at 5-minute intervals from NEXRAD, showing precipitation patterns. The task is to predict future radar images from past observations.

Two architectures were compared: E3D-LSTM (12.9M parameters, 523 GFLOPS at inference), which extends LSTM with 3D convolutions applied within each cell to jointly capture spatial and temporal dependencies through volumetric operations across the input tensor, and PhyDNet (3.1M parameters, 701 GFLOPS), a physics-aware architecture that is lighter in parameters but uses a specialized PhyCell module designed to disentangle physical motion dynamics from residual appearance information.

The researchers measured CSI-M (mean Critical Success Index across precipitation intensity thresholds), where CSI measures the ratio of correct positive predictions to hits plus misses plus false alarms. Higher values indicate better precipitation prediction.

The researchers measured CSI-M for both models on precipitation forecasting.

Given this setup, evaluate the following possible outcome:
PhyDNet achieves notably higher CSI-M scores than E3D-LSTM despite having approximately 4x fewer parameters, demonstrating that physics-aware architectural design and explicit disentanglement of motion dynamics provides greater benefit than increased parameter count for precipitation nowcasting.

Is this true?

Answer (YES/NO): NO